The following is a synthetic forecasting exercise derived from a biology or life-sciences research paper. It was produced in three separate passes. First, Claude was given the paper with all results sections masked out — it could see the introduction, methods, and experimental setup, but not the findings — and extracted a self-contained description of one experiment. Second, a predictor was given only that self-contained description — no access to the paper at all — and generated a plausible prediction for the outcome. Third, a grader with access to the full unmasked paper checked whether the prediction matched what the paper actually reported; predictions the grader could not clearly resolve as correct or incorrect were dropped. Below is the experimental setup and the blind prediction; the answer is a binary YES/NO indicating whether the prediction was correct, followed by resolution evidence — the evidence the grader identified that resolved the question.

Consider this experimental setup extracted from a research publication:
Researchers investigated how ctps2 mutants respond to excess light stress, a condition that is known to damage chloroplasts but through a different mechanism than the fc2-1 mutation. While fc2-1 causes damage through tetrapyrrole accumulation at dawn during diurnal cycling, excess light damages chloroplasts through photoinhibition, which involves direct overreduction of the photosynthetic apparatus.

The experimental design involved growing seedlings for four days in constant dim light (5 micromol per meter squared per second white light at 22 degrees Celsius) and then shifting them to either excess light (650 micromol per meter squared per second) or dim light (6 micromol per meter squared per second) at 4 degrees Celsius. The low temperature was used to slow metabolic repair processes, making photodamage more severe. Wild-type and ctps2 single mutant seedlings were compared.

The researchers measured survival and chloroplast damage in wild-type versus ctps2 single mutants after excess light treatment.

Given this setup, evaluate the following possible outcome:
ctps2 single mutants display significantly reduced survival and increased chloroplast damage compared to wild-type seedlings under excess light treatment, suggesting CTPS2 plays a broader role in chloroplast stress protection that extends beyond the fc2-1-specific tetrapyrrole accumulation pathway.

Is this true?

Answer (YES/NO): NO